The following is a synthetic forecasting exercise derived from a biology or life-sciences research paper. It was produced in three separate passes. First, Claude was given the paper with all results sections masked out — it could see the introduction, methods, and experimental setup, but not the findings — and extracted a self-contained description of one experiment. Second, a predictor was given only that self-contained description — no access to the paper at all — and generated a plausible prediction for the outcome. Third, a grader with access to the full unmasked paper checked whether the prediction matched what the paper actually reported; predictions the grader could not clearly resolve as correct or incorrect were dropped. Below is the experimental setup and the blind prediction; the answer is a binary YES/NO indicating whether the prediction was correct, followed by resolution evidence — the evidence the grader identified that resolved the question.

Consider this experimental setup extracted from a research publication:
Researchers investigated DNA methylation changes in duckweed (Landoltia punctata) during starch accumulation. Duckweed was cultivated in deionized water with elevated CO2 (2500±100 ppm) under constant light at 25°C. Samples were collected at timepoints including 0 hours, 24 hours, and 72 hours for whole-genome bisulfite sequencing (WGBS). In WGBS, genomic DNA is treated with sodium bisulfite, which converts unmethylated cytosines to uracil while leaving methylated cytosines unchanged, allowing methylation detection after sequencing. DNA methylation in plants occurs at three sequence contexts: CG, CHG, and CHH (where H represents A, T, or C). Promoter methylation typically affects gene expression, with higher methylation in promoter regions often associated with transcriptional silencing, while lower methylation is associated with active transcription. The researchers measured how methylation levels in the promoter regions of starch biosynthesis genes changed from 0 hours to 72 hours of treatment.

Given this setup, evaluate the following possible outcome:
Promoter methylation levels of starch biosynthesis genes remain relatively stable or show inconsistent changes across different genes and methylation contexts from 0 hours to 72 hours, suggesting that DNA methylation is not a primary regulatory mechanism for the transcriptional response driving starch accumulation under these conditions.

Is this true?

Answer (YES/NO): NO